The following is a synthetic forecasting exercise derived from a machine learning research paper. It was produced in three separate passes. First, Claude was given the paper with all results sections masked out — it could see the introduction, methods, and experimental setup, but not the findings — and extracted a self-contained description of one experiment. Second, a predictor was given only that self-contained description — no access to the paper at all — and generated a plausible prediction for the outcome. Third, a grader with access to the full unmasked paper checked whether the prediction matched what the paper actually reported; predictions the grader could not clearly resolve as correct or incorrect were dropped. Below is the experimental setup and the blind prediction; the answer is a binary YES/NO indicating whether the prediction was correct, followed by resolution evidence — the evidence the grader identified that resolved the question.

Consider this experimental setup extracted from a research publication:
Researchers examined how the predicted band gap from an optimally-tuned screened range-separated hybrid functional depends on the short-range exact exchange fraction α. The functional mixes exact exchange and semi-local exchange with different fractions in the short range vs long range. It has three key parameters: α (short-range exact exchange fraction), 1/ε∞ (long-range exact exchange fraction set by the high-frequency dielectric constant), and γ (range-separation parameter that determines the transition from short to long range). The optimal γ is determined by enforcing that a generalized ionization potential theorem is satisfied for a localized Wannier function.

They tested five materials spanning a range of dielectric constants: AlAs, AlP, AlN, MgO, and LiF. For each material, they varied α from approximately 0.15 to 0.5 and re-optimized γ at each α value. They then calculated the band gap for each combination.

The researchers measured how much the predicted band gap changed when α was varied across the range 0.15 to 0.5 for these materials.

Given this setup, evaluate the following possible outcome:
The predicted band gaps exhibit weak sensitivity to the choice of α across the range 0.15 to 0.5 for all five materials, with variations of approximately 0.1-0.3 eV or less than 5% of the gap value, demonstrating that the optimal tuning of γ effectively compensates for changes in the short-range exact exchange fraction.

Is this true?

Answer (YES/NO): NO